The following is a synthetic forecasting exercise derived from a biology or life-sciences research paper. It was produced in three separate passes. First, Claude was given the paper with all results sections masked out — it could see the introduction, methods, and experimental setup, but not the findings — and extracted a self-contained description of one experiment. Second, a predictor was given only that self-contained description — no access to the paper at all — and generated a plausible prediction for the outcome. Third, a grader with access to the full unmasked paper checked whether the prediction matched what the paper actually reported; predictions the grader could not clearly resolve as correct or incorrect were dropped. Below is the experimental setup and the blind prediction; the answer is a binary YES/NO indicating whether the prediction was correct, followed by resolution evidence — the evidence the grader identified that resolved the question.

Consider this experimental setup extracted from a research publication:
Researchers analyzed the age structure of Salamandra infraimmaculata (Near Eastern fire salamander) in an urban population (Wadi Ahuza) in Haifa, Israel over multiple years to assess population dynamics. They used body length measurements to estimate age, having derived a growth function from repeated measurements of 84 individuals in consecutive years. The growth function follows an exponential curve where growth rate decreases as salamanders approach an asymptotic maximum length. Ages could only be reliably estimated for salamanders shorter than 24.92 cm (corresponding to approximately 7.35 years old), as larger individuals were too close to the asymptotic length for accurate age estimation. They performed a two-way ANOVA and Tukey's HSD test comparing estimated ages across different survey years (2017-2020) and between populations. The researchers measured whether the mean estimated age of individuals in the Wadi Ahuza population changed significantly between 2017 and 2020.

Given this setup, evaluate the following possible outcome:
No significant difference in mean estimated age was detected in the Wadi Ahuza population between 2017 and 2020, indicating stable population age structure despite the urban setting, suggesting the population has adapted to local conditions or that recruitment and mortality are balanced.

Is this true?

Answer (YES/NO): NO